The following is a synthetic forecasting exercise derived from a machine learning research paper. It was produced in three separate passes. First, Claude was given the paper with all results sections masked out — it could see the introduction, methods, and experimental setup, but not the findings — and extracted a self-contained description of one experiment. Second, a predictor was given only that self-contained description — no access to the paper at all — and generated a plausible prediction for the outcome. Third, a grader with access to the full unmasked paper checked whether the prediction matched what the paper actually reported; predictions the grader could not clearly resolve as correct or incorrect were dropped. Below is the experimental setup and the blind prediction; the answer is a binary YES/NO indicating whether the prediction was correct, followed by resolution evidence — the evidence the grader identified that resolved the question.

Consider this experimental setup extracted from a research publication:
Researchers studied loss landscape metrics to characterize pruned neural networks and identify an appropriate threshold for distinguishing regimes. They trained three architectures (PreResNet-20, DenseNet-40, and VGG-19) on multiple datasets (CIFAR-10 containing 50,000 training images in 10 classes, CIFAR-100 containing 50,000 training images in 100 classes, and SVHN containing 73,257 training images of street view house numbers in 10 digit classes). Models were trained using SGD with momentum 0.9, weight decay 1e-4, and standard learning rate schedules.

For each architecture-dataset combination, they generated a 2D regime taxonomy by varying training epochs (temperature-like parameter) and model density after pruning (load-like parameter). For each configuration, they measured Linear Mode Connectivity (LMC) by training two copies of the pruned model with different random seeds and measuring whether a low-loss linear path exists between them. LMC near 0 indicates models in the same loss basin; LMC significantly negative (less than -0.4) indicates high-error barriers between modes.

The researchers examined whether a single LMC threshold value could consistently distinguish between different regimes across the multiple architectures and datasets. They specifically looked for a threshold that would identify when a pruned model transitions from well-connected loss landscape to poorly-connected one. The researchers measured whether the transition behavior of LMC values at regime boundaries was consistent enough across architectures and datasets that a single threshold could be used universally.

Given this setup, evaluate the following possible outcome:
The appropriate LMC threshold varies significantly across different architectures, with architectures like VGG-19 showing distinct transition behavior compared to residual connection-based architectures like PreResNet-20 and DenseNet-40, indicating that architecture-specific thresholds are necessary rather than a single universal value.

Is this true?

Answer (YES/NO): NO